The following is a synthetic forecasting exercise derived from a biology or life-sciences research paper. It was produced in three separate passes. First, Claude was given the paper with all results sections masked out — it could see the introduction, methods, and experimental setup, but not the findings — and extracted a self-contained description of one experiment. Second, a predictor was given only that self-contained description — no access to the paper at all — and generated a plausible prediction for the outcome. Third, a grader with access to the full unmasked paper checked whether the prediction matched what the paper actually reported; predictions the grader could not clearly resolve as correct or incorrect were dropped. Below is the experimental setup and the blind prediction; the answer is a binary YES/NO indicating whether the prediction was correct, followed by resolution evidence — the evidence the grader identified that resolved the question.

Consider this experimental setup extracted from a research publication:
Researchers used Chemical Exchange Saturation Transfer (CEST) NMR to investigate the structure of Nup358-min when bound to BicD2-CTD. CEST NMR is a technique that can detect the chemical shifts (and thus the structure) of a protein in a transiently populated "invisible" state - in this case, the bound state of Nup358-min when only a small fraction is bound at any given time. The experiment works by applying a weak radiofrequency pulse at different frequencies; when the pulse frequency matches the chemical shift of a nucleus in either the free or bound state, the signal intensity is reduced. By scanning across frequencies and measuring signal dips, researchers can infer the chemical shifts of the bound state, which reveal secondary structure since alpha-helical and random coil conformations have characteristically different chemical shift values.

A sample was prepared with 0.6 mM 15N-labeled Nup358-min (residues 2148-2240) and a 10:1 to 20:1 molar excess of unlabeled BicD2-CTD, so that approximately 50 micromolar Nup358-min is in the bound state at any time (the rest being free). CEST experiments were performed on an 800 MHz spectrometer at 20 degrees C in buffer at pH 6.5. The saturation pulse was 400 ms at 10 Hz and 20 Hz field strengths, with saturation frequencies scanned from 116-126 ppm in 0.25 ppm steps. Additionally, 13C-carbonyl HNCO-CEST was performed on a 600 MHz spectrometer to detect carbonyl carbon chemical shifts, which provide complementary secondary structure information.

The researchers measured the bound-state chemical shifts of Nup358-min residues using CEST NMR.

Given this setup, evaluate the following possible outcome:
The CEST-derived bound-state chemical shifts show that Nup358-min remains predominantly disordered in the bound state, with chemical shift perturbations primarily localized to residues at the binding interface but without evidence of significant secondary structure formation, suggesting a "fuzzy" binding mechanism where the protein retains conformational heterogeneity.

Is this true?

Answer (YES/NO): NO